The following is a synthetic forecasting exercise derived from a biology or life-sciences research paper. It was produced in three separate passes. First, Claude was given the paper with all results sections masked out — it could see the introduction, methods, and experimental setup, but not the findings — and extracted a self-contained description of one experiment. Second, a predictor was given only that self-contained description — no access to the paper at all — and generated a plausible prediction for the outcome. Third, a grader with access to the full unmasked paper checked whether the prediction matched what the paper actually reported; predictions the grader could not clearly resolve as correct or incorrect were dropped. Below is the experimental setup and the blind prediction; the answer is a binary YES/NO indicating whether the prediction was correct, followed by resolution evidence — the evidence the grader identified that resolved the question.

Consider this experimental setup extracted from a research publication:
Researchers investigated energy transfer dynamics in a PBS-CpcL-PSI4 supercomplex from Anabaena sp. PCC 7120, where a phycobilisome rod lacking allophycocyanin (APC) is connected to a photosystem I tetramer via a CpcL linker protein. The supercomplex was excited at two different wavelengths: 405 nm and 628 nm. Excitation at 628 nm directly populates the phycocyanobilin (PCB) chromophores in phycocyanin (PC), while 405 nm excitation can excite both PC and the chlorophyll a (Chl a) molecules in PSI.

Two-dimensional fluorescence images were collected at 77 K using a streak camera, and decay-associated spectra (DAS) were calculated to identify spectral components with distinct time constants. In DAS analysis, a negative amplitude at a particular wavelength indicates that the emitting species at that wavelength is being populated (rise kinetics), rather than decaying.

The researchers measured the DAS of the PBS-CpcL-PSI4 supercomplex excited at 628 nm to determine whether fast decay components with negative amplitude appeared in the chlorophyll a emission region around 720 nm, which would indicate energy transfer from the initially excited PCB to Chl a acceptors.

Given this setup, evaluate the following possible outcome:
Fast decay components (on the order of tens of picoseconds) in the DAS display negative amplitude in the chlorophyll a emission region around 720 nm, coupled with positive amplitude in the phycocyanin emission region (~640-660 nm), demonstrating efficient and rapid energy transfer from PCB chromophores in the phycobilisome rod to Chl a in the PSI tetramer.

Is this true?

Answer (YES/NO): YES